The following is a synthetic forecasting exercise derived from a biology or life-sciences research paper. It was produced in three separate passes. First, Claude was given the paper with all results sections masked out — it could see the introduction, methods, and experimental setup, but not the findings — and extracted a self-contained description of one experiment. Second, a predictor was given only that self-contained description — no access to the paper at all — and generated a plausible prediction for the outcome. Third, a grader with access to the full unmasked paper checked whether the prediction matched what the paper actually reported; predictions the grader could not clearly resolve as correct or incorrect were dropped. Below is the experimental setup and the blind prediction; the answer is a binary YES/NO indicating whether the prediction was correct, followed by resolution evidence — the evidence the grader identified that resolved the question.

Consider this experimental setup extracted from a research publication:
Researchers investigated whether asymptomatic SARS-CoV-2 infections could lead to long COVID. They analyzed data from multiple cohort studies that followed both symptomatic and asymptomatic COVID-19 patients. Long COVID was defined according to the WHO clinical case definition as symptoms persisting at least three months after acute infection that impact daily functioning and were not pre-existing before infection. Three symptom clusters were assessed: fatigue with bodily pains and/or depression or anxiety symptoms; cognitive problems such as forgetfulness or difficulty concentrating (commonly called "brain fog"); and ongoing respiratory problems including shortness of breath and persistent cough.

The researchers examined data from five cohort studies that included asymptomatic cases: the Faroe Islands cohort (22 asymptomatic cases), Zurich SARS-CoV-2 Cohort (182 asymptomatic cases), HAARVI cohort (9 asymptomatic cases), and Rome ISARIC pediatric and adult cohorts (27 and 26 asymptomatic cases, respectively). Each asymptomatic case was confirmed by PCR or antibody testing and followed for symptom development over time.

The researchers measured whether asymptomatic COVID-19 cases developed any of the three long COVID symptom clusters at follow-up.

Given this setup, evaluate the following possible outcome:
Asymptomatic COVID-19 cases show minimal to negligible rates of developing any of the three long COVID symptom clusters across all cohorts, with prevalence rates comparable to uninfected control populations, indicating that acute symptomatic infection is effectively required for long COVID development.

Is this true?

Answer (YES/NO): NO